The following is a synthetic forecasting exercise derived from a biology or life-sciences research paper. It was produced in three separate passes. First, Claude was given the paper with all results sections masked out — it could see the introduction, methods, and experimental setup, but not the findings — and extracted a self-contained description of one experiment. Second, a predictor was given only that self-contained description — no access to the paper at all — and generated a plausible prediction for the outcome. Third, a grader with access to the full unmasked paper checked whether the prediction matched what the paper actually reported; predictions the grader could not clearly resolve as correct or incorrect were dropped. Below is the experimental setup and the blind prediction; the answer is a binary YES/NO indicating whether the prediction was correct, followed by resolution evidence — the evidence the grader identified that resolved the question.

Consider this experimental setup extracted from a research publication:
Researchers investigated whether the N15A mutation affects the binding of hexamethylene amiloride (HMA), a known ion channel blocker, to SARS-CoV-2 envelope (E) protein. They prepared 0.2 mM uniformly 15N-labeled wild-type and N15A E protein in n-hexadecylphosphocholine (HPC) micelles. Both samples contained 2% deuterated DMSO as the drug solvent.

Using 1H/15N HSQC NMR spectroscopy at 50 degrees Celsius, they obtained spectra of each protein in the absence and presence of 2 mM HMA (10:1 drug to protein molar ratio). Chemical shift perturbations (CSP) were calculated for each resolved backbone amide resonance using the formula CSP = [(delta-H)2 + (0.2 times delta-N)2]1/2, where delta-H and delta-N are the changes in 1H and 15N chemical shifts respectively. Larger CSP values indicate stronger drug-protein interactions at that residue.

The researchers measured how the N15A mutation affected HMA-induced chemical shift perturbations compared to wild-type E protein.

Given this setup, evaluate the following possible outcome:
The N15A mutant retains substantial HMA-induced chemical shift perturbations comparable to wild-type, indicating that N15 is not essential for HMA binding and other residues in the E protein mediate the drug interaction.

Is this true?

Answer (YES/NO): NO